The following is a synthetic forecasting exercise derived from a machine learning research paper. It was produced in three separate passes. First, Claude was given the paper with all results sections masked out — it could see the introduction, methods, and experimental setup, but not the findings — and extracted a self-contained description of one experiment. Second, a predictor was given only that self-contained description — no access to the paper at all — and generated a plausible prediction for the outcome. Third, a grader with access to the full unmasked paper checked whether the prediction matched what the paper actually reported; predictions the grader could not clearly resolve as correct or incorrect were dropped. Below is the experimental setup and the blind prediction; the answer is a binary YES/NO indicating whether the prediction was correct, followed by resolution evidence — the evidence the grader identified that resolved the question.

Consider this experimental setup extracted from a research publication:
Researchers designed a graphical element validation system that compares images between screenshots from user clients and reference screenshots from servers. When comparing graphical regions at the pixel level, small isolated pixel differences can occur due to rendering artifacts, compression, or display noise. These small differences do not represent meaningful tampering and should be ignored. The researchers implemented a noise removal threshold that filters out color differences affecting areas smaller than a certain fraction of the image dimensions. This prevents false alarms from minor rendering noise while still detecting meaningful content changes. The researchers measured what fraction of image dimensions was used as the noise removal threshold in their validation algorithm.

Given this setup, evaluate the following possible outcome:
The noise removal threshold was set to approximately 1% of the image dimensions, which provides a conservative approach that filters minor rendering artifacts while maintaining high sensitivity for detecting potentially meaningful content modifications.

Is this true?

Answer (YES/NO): NO